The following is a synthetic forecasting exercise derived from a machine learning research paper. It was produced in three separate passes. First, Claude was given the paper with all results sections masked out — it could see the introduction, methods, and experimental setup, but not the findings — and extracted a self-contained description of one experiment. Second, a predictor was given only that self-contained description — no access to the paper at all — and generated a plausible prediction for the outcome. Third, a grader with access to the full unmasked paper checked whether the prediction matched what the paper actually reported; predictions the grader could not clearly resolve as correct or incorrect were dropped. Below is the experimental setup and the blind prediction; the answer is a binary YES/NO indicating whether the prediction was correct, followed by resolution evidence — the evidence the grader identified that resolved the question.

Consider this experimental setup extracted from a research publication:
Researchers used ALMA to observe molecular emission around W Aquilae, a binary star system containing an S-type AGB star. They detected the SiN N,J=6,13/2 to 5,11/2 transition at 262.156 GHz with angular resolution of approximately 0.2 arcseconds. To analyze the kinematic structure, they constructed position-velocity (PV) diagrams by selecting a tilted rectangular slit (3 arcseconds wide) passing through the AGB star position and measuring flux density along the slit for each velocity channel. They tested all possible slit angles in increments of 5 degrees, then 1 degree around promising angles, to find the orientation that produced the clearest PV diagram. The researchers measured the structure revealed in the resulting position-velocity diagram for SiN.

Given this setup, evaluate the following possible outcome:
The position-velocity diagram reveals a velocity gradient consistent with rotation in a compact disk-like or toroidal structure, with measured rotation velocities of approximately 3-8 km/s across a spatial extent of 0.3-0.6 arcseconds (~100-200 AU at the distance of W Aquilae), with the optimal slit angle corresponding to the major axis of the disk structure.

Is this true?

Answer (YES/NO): NO